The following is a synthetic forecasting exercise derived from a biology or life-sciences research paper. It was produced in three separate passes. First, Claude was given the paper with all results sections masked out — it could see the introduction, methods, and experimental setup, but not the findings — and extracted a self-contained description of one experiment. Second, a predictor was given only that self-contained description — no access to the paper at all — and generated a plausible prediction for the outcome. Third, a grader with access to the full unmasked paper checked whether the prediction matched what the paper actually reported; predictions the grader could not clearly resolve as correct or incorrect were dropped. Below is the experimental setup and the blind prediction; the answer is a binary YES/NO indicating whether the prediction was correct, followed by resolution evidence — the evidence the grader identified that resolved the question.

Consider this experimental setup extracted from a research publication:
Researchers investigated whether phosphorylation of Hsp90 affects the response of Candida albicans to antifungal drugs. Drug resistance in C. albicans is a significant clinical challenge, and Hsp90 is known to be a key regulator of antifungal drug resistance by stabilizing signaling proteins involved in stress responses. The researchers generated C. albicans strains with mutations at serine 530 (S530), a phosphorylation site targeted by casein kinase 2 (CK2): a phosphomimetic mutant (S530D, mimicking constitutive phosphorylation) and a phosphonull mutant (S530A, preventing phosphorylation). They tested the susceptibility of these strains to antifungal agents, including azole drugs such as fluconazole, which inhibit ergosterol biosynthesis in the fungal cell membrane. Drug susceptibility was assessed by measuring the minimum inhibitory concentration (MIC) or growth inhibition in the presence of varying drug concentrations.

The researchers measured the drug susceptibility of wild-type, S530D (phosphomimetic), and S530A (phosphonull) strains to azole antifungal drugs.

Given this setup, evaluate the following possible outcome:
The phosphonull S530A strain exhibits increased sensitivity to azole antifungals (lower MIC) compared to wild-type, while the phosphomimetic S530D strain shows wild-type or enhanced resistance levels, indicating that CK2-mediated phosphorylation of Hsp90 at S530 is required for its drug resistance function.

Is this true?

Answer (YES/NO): NO